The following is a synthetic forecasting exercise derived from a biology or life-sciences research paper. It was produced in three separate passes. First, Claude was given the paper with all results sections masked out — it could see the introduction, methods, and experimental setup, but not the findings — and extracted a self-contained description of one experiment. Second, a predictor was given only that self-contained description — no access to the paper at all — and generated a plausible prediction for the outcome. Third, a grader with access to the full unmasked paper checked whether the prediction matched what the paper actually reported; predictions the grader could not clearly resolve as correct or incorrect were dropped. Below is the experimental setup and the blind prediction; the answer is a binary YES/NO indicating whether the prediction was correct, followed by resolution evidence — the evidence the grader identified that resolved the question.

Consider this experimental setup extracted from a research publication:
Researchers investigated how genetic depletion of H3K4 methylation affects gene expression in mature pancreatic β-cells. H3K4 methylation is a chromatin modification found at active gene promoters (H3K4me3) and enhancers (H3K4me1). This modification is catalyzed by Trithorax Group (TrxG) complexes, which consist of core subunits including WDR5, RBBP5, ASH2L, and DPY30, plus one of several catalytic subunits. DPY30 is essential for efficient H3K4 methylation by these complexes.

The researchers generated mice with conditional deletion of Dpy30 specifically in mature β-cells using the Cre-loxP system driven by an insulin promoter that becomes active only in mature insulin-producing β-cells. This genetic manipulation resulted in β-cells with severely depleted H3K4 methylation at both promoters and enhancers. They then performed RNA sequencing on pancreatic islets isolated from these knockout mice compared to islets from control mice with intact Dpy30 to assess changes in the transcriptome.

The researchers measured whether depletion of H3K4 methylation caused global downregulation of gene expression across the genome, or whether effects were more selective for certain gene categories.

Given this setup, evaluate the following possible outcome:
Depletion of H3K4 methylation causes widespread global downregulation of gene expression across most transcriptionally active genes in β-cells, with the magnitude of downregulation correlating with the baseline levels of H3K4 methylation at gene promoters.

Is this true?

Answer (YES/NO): NO